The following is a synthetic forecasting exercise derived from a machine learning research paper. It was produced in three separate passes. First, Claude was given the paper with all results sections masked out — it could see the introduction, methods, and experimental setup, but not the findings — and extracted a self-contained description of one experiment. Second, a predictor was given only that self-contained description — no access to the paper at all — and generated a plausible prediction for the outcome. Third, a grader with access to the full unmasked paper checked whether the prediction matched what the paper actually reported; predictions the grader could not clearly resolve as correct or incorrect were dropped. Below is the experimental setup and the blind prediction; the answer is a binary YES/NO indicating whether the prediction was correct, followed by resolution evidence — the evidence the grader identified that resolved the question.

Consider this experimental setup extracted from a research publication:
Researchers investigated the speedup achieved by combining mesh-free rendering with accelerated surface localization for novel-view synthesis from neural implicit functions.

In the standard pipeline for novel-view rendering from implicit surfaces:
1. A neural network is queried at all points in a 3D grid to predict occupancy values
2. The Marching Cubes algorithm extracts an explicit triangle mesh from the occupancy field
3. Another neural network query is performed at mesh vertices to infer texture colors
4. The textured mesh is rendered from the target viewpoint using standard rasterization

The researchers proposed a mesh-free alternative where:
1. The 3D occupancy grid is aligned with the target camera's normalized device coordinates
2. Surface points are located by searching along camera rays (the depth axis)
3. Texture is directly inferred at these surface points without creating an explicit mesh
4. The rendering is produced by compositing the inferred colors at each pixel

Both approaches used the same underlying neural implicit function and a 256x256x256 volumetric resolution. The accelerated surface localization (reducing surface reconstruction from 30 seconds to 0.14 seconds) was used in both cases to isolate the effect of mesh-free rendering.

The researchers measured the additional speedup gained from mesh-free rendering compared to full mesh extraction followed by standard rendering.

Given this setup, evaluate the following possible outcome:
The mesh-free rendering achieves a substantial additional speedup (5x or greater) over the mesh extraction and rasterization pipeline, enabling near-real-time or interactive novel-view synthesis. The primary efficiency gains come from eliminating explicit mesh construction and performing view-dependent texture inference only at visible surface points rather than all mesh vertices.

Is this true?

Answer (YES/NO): NO